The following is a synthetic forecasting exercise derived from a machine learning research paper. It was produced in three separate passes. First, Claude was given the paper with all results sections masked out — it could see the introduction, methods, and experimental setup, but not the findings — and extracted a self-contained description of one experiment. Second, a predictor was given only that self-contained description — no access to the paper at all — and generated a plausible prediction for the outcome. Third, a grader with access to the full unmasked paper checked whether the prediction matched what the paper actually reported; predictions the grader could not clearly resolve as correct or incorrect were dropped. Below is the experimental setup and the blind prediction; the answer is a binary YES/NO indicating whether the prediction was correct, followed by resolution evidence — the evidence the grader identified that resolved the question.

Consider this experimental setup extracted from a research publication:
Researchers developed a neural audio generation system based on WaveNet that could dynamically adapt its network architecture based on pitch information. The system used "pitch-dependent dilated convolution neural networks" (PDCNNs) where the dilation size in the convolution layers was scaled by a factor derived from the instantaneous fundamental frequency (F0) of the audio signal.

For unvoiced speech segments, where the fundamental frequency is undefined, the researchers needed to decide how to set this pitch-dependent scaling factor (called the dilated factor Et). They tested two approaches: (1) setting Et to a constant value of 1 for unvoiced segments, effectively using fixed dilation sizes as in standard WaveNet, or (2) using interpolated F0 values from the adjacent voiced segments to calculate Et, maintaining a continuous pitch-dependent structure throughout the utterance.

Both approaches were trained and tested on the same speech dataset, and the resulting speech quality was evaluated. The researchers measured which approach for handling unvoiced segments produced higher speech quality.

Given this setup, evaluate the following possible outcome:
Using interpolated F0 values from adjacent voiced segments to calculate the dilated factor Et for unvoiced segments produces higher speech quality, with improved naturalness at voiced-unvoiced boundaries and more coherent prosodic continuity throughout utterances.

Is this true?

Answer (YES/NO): NO